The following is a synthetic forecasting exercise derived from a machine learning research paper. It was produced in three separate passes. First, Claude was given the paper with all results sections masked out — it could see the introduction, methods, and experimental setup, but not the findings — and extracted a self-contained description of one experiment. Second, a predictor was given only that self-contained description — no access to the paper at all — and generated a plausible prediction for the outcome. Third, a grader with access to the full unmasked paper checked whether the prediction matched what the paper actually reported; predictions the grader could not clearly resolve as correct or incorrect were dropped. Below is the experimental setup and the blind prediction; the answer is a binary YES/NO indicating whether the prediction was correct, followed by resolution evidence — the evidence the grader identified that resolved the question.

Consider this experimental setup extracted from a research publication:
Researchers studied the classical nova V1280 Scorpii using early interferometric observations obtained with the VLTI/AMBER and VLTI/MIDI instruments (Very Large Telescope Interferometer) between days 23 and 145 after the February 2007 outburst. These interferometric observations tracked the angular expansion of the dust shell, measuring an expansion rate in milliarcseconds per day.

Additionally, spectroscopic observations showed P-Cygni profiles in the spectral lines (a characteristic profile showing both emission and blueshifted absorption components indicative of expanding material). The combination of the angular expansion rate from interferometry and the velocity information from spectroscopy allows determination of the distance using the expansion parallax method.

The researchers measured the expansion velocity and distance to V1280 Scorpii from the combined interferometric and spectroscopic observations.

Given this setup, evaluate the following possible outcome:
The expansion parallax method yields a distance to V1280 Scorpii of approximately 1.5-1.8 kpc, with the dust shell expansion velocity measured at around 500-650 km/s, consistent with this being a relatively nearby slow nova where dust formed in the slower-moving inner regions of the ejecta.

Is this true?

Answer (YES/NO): YES